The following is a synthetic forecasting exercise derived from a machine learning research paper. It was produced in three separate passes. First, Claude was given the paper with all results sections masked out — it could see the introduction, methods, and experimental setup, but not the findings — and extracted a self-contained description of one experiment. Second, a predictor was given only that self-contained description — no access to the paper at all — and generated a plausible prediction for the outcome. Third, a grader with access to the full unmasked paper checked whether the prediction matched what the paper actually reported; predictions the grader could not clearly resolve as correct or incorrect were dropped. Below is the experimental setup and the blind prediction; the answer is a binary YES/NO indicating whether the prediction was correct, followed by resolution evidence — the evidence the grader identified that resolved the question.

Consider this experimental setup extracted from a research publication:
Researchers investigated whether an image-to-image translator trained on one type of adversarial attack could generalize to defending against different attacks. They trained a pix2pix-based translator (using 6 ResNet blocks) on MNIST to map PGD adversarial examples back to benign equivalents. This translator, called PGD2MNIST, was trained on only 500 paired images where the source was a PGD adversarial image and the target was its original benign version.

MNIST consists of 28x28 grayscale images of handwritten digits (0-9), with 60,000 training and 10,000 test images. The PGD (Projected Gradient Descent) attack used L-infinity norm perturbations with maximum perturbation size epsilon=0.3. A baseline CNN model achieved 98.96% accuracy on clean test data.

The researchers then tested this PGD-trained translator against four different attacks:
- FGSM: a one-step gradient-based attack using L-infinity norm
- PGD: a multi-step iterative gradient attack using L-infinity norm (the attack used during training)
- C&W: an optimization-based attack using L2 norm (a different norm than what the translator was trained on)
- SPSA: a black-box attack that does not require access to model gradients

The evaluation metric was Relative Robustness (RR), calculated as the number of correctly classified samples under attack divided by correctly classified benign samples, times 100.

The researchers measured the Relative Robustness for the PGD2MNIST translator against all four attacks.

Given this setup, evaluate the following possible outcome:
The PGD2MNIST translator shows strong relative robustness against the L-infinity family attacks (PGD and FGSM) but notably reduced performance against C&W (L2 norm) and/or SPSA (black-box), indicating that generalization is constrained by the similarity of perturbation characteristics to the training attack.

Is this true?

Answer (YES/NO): NO